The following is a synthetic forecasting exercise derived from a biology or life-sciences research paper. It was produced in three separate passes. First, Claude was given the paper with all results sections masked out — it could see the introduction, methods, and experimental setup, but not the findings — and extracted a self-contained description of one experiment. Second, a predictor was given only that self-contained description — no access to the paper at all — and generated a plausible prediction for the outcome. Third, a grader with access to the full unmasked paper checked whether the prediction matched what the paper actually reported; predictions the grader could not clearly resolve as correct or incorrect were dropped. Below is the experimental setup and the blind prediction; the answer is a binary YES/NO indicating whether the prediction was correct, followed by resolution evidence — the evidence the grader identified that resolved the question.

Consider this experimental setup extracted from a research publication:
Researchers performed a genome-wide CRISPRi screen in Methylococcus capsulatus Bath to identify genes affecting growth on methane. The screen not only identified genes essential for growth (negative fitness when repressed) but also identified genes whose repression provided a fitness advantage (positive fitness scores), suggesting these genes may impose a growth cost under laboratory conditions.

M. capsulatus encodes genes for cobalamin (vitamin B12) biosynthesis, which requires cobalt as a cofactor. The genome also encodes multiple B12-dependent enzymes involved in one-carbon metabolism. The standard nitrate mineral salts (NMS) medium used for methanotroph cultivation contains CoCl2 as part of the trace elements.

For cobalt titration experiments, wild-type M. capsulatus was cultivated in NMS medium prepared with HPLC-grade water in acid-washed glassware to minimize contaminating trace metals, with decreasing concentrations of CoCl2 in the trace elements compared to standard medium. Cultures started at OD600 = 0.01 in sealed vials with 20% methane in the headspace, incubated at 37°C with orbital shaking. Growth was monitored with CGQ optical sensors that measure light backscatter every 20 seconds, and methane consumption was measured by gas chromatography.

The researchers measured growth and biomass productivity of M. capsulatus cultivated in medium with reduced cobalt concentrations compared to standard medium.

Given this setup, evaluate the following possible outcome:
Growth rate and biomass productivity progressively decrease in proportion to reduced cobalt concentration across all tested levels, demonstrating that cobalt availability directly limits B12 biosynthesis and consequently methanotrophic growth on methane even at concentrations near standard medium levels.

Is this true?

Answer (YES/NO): NO